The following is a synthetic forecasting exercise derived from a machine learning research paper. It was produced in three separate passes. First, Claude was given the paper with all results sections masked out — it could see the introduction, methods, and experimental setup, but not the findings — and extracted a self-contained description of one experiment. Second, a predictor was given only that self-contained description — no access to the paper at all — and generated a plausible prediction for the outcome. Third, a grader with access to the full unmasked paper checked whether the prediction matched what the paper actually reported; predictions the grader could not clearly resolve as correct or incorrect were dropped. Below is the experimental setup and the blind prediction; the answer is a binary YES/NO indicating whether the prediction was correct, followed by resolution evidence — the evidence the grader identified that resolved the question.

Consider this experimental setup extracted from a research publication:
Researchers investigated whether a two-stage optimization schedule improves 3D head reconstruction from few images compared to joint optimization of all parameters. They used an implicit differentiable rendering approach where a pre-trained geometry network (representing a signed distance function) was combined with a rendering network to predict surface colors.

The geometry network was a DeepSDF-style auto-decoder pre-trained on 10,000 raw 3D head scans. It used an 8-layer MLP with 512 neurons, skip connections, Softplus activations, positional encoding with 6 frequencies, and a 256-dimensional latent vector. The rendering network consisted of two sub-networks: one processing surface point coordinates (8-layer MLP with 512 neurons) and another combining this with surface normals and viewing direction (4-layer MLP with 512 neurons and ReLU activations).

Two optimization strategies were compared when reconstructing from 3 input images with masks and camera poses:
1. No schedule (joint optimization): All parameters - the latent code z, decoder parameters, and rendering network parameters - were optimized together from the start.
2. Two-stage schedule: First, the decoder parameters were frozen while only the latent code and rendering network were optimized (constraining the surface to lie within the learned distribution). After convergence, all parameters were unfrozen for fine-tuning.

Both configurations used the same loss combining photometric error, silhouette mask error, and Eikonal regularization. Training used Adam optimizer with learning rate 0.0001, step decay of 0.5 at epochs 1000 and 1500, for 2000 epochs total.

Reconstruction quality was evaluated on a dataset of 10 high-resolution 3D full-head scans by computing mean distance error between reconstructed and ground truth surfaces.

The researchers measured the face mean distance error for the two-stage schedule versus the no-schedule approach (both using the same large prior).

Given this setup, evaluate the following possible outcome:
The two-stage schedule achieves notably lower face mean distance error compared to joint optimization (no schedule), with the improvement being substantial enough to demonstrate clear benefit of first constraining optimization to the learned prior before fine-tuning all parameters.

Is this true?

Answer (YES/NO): YES